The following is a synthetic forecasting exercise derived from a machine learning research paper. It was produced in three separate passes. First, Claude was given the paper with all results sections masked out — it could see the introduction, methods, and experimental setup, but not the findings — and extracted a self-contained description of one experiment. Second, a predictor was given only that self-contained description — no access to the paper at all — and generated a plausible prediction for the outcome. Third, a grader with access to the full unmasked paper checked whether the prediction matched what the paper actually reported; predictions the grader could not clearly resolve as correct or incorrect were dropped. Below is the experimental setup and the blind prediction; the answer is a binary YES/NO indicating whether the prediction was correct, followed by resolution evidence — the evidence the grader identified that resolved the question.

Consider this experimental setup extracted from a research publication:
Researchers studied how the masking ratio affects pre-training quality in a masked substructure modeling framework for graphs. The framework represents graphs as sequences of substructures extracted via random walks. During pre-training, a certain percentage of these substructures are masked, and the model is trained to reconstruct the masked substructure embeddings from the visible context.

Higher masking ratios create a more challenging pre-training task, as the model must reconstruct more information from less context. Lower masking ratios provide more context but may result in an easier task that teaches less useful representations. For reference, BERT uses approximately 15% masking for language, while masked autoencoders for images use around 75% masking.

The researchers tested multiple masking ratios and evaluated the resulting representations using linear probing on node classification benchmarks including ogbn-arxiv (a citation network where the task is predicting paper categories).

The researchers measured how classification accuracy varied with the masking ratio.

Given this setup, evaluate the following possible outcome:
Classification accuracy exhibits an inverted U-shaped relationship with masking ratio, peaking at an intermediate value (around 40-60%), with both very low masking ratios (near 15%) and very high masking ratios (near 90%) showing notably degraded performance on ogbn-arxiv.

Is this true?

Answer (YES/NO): NO